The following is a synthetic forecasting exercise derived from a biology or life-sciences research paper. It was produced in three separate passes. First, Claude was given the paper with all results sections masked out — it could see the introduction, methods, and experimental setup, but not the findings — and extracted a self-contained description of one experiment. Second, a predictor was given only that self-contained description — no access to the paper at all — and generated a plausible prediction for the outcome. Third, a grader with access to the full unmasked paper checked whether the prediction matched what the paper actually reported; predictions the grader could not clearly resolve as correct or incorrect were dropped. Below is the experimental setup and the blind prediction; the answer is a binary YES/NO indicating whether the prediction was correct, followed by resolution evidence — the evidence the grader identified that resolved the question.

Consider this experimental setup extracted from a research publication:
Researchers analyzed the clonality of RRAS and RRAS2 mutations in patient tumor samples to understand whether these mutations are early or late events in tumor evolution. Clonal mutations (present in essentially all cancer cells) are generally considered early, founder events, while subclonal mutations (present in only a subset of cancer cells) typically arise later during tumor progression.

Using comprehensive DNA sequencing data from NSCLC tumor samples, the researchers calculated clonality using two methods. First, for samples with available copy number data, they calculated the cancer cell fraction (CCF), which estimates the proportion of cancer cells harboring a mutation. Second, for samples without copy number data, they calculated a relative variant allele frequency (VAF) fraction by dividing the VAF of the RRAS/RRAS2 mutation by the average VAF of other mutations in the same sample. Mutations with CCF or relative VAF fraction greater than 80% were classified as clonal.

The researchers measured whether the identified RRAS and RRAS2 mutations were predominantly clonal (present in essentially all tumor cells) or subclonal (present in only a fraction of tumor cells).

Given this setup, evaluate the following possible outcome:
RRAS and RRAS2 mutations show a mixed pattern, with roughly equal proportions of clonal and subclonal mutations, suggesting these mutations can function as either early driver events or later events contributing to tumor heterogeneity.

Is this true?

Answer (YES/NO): NO